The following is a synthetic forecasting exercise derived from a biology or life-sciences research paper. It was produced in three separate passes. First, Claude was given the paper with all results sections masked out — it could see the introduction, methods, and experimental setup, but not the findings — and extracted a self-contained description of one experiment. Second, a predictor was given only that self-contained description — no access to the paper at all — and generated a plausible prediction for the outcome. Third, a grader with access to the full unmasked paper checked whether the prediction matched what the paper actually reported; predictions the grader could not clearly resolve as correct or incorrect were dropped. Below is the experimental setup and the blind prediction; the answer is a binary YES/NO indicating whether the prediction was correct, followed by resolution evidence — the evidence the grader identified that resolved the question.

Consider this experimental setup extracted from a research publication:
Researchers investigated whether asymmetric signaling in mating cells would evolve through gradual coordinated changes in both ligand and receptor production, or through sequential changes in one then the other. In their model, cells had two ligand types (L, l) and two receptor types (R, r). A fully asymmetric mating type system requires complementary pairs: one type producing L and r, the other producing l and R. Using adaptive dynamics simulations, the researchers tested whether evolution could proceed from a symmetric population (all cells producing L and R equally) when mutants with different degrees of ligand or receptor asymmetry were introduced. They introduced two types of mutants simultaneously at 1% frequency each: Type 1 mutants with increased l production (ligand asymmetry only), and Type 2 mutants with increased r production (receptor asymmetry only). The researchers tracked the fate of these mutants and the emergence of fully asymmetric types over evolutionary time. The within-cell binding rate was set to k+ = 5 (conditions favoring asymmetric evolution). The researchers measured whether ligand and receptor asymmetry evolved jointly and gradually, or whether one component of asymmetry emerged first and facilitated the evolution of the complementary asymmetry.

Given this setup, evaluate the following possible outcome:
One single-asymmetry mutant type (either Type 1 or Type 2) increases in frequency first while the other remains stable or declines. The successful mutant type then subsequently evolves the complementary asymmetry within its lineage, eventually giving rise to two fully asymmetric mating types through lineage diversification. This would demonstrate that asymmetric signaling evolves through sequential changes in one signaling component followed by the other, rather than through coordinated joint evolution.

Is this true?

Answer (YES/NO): NO